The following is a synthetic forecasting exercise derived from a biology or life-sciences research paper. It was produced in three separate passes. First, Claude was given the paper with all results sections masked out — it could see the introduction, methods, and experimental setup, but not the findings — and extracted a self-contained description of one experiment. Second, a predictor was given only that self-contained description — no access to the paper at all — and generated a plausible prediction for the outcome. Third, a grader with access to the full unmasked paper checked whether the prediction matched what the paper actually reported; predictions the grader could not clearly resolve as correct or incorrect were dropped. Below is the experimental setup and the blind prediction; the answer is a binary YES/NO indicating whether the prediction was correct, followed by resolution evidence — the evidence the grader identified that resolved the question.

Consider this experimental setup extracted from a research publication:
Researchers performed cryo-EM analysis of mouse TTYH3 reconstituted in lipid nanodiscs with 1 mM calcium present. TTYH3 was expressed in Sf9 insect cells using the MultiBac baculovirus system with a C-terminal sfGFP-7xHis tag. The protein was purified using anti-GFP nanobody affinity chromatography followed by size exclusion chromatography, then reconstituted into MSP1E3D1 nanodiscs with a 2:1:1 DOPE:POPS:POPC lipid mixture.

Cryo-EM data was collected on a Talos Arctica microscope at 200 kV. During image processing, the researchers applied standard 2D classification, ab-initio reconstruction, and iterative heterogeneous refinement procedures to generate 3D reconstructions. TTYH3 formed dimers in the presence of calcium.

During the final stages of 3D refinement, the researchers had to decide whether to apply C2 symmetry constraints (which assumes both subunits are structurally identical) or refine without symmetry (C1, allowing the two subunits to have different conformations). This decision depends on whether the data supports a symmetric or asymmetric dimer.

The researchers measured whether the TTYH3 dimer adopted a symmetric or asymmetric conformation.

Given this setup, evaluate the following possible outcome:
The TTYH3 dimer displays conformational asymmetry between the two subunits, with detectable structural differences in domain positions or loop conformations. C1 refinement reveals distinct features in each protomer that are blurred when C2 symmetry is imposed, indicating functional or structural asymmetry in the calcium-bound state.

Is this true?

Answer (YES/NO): YES